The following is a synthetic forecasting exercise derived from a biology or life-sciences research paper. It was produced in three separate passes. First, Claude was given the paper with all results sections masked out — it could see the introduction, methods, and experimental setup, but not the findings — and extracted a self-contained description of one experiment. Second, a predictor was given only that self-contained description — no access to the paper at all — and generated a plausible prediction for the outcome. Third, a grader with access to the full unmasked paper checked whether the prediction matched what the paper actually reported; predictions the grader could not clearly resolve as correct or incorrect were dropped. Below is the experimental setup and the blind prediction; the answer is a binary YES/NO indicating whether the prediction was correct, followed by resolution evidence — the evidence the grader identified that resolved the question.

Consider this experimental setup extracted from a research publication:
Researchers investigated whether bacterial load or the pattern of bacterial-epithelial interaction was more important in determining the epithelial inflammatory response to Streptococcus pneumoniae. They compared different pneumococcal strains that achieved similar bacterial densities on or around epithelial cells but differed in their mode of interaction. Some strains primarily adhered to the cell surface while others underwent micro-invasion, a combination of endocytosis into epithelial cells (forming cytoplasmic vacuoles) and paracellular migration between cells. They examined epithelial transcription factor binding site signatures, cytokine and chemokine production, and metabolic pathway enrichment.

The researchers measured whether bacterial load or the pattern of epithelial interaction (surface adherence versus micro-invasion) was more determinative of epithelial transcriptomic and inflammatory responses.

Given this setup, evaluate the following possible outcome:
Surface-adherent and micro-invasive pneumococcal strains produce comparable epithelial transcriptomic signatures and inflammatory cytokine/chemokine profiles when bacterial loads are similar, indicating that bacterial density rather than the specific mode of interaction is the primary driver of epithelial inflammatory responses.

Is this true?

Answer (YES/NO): NO